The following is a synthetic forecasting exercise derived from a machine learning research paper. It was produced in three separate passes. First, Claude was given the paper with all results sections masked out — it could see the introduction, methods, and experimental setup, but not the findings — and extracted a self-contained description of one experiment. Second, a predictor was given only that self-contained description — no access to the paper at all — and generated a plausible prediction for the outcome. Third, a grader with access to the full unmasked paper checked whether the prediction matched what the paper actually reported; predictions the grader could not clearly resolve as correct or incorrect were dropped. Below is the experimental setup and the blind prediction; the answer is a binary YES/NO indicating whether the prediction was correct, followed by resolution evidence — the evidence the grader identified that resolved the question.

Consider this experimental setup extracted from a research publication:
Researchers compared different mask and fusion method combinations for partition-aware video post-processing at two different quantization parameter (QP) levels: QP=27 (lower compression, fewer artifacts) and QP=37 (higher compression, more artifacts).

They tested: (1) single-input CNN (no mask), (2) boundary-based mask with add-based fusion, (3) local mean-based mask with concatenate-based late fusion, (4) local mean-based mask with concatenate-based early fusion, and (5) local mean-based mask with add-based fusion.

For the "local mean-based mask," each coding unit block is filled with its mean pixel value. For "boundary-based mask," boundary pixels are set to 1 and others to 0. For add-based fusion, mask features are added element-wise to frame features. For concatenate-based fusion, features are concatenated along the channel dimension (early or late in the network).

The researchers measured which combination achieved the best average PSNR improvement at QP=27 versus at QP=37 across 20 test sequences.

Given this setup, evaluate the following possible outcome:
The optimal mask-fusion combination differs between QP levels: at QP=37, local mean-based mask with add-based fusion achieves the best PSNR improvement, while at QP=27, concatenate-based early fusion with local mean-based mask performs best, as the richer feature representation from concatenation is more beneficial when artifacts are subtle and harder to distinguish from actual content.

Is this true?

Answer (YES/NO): NO